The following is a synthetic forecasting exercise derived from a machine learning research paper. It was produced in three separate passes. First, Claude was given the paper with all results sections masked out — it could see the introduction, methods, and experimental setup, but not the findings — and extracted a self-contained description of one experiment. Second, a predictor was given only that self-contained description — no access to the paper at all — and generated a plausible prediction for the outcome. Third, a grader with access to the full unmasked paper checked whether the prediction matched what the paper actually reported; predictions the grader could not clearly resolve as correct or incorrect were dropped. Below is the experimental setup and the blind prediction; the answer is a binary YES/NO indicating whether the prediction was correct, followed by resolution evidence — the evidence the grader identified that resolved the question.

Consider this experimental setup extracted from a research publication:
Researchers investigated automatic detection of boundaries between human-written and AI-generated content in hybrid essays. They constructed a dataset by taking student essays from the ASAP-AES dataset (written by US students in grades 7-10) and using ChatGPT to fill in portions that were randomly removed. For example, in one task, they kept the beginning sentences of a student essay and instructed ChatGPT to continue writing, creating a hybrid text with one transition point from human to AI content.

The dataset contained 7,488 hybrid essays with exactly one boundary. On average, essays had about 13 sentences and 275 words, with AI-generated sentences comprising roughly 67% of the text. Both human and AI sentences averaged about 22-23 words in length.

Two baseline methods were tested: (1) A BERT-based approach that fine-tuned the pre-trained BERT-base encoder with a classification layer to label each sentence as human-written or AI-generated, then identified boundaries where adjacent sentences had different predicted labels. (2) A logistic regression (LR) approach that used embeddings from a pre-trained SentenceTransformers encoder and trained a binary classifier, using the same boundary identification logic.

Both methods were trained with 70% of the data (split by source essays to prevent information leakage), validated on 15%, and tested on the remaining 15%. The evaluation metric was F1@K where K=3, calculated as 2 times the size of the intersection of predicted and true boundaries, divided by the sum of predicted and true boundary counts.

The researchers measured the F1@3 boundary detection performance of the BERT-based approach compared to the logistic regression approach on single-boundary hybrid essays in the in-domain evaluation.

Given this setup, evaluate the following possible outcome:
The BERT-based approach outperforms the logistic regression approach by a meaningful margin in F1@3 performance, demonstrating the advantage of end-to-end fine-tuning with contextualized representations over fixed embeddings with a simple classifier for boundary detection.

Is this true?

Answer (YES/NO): YES